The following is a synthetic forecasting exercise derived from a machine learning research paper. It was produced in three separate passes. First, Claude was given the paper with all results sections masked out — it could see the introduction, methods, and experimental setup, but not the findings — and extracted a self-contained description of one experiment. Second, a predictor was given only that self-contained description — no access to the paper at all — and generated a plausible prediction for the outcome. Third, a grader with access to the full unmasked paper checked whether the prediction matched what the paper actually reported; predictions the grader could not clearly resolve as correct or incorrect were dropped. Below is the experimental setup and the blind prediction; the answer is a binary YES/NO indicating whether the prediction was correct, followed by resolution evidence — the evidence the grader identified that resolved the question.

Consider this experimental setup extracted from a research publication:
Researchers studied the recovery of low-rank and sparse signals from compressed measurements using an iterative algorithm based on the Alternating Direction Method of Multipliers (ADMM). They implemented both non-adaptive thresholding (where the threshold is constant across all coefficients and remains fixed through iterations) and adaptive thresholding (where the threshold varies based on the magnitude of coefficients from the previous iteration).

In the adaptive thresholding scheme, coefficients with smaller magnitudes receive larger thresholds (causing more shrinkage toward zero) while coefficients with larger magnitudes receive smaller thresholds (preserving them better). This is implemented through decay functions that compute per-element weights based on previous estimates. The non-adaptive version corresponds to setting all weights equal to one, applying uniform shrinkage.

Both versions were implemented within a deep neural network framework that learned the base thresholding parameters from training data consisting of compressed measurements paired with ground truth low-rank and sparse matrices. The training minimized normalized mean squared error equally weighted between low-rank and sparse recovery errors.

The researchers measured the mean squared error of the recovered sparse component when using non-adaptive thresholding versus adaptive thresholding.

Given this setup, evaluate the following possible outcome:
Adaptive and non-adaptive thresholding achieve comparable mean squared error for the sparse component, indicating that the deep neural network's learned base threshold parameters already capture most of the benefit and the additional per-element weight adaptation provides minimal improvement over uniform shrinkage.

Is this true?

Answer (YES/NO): NO